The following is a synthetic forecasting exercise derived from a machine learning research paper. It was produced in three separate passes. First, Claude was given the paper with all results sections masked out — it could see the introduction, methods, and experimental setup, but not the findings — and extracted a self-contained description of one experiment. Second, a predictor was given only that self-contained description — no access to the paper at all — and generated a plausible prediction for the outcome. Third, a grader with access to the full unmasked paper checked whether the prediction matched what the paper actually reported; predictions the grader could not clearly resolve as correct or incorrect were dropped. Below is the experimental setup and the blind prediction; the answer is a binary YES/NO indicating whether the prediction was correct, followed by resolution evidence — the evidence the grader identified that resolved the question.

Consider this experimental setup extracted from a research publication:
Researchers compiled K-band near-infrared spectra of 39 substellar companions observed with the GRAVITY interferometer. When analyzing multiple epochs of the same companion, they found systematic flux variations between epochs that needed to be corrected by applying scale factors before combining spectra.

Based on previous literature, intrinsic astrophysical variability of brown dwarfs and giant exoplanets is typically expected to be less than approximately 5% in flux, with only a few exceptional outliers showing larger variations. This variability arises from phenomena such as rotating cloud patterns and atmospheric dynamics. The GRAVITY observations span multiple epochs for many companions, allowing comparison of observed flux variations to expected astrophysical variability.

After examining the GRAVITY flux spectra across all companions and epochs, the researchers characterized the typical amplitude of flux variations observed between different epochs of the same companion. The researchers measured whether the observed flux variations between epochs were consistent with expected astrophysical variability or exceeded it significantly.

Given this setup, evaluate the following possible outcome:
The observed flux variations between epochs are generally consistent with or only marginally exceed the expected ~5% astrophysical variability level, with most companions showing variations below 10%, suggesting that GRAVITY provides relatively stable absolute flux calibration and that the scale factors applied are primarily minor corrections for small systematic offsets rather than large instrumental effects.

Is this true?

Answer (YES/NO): NO